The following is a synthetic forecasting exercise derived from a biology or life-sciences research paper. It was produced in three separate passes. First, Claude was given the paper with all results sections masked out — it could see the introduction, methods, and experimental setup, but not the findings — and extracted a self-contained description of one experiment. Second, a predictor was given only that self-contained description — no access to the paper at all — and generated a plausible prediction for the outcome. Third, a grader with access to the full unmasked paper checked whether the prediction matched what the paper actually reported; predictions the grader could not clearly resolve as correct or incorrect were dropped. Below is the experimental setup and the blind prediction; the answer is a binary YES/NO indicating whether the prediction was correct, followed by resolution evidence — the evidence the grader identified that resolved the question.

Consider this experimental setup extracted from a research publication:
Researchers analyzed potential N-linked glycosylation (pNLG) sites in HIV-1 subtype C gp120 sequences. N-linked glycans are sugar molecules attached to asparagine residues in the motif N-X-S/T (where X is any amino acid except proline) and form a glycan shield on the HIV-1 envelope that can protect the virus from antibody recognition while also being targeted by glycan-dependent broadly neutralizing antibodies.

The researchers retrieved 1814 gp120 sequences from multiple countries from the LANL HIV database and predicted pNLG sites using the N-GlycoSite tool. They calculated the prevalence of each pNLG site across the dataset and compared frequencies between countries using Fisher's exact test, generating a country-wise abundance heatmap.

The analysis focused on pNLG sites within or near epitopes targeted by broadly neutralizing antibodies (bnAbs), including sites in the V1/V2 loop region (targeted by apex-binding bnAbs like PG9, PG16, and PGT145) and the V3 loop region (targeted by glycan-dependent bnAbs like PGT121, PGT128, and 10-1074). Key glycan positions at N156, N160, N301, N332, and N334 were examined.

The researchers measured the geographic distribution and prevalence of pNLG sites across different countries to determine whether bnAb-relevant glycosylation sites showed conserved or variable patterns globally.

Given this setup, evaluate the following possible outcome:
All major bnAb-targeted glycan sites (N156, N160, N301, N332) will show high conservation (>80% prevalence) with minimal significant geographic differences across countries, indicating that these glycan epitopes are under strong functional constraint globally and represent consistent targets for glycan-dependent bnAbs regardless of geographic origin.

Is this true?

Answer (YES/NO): NO